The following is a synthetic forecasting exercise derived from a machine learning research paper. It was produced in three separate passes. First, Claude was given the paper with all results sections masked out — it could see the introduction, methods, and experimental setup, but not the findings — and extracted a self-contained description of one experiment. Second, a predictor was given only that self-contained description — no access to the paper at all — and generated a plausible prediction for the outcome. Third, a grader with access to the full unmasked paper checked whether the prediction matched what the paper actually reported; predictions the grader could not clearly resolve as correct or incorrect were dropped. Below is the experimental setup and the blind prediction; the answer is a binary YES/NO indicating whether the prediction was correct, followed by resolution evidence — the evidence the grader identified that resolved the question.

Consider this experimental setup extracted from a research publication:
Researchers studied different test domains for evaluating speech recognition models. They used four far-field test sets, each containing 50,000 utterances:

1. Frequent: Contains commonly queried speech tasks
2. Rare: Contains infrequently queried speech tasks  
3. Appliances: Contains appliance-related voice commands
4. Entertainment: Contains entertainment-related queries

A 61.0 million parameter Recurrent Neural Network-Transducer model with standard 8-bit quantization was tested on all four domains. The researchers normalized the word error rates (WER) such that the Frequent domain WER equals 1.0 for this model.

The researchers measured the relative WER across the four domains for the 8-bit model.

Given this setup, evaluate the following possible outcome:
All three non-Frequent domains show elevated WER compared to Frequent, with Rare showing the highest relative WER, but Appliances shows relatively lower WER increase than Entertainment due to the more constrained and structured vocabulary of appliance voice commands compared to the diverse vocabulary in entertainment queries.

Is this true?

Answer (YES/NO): NO